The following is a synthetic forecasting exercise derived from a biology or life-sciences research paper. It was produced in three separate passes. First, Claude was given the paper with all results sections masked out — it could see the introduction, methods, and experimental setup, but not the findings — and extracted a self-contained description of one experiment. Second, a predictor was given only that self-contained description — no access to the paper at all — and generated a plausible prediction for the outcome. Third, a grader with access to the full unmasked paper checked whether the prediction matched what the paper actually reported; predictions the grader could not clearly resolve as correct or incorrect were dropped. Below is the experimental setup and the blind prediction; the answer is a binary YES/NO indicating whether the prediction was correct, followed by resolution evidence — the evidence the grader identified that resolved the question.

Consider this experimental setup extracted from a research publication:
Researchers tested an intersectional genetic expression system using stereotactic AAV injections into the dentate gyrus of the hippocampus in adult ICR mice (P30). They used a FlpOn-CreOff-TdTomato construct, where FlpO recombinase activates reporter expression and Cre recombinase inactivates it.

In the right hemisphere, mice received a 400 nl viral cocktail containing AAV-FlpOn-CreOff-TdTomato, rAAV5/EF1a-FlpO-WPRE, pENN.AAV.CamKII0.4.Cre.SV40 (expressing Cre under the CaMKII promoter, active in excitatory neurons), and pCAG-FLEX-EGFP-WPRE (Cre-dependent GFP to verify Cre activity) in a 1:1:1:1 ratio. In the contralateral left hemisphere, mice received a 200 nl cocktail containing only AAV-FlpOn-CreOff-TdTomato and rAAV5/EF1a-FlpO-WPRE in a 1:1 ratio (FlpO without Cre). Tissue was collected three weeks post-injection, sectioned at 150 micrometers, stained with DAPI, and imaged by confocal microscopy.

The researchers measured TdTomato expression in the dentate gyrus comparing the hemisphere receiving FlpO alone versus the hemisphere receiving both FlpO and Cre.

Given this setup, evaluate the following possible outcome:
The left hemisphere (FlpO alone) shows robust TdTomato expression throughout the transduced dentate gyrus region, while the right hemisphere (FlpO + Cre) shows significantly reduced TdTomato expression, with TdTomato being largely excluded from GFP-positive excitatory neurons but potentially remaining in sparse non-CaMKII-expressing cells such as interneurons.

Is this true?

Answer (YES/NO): NO